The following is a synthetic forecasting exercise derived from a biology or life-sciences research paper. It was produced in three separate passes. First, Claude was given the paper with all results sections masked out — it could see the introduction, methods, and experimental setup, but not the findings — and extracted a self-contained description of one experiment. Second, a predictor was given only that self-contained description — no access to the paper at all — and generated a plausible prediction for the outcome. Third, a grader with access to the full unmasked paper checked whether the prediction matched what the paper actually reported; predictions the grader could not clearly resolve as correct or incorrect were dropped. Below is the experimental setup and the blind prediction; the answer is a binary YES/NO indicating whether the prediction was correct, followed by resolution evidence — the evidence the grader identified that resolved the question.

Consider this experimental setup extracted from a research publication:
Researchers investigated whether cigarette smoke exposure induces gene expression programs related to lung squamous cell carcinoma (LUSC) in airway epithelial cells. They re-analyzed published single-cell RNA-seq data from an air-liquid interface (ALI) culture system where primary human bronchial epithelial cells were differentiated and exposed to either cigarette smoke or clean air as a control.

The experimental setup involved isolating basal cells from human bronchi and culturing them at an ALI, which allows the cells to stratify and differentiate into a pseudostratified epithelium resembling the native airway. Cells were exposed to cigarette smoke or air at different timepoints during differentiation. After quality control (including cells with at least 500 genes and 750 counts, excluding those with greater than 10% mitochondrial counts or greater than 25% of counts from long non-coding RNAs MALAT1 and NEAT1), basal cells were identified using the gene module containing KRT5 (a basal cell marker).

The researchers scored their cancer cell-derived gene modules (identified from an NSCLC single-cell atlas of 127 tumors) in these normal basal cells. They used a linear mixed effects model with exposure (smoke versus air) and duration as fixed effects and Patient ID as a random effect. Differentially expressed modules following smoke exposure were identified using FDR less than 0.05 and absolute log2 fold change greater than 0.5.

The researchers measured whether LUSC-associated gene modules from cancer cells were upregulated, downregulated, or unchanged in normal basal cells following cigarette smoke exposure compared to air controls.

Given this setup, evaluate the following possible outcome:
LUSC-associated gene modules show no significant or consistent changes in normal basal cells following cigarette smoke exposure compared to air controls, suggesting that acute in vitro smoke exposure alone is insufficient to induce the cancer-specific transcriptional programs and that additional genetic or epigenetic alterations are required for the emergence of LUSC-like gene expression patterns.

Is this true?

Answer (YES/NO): NO